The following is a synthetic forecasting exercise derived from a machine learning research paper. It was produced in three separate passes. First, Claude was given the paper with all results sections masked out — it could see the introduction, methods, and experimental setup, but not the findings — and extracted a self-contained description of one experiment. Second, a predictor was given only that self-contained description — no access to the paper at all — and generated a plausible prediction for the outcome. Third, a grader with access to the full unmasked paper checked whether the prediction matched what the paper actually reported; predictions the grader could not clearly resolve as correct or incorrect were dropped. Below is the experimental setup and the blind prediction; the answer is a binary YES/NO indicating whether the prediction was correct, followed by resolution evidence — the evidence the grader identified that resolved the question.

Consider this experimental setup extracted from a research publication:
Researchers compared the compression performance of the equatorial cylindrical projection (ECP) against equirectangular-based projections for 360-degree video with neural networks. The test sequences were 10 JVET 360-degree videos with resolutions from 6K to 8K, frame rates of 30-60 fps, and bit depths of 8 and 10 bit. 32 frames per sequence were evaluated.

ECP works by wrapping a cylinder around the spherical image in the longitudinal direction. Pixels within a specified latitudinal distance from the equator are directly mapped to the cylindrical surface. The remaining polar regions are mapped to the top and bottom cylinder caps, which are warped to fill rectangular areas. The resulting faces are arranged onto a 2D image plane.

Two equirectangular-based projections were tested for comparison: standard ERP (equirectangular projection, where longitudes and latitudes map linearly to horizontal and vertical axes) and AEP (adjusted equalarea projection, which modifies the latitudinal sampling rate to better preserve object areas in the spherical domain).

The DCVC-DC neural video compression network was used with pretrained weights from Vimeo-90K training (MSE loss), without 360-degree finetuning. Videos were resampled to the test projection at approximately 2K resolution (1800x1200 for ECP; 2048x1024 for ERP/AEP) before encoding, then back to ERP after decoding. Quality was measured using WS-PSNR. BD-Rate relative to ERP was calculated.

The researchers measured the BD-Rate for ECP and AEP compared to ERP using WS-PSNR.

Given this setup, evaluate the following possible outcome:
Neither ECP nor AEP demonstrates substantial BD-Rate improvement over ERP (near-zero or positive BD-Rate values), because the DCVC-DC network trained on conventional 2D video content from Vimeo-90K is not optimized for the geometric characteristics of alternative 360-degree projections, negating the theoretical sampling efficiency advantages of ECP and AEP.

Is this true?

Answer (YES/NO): NO